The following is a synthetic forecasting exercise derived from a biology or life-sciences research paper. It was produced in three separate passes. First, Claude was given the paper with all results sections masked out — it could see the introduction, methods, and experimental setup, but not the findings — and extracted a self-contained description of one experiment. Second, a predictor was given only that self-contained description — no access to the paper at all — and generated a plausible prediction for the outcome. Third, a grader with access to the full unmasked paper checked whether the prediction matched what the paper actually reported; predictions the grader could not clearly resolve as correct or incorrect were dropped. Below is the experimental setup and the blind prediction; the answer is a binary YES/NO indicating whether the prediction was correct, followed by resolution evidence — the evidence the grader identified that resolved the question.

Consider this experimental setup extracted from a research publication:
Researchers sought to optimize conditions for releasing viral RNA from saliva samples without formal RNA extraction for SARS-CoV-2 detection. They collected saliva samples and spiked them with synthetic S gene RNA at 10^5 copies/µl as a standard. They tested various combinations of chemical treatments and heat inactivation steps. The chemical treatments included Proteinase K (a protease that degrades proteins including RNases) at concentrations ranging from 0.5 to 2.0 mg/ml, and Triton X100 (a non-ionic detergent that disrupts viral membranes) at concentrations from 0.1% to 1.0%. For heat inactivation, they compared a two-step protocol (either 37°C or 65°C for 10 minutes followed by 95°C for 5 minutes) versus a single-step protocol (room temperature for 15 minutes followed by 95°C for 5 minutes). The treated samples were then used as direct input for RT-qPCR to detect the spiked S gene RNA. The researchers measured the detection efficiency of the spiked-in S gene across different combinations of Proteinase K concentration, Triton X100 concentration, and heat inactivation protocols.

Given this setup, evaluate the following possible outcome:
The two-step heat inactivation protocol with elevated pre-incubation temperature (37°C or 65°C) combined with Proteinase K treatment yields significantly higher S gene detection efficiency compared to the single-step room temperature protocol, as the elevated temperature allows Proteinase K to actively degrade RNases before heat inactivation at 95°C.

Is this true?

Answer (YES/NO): NO